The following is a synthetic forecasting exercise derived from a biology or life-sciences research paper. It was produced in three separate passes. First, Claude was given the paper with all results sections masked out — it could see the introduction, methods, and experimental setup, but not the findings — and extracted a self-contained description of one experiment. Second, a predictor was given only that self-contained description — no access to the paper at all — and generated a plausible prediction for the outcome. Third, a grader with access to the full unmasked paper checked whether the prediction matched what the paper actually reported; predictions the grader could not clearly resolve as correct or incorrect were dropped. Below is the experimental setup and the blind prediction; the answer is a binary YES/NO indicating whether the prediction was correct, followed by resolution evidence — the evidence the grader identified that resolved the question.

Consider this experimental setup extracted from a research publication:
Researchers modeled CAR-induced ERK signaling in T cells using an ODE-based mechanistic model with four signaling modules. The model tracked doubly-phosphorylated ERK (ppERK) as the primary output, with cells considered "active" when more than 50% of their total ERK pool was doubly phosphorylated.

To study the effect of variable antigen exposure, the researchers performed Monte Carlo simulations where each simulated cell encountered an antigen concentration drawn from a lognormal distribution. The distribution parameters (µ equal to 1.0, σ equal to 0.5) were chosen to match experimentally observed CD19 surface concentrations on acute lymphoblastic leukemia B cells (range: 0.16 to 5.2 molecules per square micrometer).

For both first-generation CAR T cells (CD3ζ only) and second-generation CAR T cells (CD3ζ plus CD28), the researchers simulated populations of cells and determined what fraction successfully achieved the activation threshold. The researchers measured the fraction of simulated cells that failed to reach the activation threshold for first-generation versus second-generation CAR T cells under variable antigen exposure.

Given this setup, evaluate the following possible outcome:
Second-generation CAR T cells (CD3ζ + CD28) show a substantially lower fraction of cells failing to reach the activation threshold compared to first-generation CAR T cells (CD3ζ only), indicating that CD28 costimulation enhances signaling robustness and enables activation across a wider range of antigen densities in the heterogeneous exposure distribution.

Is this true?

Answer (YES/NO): YES